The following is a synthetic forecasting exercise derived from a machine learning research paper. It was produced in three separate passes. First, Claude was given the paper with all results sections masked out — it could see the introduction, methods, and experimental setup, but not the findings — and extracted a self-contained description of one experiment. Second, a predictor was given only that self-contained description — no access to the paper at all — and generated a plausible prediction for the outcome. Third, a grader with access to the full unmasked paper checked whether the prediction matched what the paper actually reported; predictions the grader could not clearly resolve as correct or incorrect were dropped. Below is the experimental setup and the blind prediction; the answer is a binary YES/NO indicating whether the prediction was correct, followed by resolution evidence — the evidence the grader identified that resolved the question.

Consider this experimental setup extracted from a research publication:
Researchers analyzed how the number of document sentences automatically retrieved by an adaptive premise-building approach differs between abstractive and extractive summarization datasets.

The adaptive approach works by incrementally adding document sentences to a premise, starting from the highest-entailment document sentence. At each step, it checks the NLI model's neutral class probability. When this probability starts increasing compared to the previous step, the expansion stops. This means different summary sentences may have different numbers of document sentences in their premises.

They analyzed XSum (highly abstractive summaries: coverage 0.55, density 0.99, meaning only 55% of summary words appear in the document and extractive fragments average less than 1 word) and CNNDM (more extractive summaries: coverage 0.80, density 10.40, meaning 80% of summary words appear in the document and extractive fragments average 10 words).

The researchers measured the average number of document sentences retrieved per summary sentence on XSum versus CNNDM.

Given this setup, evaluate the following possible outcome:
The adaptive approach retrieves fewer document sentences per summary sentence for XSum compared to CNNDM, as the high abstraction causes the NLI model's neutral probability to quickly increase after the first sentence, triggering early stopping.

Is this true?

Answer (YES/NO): NO